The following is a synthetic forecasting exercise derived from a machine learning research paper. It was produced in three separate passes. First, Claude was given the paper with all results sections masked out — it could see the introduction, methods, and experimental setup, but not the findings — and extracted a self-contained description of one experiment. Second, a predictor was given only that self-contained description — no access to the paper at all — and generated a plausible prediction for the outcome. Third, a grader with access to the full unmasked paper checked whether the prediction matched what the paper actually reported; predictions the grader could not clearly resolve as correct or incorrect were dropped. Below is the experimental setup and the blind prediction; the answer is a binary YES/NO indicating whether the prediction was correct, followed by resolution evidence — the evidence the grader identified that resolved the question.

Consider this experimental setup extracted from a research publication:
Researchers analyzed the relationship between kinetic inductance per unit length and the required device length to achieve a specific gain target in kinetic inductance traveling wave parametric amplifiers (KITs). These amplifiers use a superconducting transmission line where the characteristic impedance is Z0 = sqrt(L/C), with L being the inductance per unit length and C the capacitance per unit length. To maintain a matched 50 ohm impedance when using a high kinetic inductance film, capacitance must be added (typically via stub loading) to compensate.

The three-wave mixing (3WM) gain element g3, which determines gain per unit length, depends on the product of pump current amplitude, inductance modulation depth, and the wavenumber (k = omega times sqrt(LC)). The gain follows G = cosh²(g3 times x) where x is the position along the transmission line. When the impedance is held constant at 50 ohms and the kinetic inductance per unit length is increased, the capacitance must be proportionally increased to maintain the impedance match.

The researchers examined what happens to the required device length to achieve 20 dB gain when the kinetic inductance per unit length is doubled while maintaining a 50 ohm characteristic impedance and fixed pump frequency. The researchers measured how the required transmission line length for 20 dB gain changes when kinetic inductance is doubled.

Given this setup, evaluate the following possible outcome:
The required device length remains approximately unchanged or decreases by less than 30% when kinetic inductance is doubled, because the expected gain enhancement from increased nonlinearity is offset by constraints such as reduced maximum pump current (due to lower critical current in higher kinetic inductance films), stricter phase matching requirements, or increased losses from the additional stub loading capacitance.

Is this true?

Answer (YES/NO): NO